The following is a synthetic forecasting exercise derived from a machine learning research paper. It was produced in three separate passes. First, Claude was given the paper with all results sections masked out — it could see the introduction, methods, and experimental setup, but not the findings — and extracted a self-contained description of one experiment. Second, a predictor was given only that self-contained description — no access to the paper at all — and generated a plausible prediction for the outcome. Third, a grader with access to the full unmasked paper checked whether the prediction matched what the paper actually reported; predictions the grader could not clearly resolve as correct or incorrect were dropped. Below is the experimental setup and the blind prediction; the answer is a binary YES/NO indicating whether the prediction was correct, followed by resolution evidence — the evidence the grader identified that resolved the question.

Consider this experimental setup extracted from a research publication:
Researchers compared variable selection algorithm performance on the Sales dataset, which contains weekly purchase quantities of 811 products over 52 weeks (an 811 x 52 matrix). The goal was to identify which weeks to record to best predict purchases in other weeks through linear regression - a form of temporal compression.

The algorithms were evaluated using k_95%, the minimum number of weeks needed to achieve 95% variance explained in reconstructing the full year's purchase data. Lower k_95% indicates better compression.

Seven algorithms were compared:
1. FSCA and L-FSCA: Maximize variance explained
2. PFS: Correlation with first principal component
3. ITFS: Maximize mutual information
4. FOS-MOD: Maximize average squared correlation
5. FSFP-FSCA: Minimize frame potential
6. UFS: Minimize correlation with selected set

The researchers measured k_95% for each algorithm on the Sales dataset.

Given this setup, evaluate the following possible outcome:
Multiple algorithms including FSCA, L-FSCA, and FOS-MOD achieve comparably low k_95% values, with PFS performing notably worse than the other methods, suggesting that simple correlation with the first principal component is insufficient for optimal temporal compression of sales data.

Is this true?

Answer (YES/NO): NO